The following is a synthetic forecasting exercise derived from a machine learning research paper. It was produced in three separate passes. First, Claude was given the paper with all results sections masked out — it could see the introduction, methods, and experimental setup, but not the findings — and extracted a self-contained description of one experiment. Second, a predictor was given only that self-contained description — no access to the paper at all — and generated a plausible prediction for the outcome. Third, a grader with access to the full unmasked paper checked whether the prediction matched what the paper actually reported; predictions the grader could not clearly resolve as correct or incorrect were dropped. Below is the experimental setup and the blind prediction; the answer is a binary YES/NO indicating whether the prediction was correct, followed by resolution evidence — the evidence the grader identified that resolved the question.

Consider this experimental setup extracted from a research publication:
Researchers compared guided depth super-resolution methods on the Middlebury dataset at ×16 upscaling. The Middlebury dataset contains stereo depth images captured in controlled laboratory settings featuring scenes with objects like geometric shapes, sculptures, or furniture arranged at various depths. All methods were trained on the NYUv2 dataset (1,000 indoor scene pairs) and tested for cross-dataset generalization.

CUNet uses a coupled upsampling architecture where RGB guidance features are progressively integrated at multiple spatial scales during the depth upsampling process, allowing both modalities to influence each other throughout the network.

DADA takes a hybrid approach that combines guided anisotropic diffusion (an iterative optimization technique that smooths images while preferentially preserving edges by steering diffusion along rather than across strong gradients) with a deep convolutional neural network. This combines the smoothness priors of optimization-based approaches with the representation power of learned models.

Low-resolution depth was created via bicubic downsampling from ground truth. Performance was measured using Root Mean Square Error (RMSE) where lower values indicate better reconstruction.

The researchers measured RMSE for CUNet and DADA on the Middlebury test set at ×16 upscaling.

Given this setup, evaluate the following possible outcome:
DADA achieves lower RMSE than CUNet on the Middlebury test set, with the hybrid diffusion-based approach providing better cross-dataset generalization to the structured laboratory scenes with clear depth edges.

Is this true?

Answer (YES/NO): YES